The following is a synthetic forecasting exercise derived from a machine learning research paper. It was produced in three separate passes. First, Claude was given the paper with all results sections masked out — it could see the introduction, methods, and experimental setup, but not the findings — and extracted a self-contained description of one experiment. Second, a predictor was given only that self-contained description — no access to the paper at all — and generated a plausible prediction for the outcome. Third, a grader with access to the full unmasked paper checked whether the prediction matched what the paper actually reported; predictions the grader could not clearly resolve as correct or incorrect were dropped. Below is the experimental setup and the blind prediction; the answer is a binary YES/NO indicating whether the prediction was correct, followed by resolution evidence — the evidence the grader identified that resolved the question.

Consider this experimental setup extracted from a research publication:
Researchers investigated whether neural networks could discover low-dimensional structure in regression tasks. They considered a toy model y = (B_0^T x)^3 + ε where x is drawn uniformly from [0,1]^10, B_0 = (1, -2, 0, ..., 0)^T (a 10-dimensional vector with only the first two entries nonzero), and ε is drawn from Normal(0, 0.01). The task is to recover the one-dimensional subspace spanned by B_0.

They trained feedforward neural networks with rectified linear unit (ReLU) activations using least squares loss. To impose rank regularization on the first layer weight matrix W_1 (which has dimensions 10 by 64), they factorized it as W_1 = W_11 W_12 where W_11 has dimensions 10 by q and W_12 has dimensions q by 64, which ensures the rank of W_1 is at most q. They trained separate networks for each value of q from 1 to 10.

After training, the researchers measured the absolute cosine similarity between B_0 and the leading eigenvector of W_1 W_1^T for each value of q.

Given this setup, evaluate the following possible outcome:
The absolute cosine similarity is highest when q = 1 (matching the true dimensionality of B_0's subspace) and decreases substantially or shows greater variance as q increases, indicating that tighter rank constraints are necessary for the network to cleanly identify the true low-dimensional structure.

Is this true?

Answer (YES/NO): NO